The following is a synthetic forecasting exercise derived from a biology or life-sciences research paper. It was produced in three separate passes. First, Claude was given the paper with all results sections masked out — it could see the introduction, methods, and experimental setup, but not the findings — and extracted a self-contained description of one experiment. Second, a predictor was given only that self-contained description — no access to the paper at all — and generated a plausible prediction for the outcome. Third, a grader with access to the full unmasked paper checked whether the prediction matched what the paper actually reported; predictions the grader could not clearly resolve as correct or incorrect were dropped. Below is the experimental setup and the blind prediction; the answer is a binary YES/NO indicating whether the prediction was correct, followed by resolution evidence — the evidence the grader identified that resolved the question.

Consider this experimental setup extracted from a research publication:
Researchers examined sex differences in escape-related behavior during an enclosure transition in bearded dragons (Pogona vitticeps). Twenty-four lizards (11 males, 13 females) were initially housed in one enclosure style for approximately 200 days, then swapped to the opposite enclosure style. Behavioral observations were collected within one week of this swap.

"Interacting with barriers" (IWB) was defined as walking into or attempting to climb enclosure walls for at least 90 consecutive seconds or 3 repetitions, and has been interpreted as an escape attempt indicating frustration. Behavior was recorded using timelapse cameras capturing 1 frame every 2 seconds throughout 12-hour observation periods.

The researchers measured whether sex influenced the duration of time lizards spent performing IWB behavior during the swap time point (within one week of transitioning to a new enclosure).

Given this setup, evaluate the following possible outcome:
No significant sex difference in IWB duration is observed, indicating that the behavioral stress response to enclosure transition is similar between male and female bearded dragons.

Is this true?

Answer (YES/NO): NO